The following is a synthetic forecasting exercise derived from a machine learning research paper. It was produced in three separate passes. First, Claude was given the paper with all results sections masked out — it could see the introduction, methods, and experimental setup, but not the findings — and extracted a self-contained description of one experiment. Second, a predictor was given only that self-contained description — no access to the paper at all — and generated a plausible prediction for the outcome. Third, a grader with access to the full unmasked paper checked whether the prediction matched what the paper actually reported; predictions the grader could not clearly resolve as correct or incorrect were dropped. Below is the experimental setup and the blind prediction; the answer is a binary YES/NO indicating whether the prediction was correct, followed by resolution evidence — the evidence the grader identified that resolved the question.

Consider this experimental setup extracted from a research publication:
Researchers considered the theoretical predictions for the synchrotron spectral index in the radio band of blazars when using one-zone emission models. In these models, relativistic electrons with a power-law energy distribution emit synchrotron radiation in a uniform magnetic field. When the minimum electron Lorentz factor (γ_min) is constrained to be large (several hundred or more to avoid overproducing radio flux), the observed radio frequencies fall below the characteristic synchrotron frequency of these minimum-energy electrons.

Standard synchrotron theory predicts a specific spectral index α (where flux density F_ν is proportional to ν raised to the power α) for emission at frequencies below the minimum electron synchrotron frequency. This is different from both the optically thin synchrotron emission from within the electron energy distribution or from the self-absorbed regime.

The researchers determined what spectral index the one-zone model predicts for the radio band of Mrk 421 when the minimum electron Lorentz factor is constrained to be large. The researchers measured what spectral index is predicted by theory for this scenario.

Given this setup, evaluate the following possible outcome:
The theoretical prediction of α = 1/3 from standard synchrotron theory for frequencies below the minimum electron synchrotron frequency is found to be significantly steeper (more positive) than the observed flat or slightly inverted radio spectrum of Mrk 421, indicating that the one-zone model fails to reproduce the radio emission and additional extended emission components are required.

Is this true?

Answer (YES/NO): NO